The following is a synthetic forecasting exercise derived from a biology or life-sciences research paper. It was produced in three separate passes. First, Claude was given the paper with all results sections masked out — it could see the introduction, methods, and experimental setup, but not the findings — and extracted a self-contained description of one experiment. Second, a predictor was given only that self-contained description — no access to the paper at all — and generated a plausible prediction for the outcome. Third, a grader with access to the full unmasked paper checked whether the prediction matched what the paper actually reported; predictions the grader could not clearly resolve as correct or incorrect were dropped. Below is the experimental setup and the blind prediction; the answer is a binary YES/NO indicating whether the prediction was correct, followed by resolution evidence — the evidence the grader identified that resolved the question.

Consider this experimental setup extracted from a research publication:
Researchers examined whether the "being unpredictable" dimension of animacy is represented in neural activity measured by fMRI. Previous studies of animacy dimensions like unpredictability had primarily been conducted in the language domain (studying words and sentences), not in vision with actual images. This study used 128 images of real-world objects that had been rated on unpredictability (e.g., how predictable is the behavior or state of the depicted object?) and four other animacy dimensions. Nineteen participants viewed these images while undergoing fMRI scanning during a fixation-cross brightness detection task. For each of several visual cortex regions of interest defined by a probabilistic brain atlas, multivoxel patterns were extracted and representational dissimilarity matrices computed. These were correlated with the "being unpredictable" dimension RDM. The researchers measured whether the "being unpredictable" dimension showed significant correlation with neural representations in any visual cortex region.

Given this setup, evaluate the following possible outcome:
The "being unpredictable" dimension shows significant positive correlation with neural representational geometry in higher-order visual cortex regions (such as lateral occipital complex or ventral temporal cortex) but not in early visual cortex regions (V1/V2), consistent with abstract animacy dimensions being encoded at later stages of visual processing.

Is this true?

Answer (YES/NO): NO